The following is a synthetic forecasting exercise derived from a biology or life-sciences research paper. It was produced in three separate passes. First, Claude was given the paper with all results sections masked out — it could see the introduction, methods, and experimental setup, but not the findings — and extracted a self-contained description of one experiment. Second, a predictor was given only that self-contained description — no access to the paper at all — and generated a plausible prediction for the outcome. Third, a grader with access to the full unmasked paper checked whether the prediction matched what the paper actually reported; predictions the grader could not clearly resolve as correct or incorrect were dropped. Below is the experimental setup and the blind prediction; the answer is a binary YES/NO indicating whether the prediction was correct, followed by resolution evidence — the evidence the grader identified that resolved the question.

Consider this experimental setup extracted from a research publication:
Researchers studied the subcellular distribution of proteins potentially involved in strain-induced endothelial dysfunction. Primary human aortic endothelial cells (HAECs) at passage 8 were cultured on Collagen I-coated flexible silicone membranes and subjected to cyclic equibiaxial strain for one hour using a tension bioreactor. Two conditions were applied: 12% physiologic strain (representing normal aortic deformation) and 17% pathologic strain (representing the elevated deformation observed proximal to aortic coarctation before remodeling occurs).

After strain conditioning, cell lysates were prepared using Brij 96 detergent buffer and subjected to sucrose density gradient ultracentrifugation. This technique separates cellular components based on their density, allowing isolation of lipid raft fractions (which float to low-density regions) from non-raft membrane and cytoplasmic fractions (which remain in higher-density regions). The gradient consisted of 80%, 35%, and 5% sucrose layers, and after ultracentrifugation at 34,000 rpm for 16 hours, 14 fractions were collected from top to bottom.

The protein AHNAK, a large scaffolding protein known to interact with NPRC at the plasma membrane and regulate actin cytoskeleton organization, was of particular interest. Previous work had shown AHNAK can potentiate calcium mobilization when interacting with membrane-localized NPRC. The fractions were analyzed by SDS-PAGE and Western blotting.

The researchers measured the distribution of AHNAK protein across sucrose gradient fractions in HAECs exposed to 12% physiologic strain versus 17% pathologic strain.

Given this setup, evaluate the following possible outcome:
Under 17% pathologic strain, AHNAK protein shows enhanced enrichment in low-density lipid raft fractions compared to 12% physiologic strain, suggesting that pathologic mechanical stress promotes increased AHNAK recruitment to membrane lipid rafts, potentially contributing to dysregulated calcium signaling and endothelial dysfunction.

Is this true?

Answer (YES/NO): NO